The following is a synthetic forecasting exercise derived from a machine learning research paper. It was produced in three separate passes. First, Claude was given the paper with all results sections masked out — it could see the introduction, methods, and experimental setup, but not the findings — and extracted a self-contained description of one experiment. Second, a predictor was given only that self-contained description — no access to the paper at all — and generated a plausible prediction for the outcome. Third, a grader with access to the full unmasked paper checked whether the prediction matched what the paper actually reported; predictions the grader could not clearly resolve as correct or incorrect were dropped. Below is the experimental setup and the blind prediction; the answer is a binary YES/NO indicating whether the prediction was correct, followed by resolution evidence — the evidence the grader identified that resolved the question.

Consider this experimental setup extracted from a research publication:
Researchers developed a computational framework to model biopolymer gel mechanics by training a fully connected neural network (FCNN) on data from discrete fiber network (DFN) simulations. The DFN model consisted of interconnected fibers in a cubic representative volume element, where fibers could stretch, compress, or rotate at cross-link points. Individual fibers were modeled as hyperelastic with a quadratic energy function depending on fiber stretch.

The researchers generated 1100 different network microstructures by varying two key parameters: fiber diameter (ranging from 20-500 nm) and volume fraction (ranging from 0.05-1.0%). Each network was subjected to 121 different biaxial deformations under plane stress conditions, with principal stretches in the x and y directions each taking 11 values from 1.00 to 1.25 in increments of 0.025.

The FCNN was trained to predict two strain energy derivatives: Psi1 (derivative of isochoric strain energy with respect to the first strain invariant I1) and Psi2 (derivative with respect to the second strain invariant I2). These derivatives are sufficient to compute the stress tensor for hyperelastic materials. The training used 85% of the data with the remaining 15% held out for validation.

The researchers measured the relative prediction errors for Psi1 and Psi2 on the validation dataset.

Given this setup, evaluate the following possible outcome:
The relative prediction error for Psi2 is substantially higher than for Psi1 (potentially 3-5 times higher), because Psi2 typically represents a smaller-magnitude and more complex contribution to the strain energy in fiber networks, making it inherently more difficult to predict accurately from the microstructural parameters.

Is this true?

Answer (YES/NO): NO